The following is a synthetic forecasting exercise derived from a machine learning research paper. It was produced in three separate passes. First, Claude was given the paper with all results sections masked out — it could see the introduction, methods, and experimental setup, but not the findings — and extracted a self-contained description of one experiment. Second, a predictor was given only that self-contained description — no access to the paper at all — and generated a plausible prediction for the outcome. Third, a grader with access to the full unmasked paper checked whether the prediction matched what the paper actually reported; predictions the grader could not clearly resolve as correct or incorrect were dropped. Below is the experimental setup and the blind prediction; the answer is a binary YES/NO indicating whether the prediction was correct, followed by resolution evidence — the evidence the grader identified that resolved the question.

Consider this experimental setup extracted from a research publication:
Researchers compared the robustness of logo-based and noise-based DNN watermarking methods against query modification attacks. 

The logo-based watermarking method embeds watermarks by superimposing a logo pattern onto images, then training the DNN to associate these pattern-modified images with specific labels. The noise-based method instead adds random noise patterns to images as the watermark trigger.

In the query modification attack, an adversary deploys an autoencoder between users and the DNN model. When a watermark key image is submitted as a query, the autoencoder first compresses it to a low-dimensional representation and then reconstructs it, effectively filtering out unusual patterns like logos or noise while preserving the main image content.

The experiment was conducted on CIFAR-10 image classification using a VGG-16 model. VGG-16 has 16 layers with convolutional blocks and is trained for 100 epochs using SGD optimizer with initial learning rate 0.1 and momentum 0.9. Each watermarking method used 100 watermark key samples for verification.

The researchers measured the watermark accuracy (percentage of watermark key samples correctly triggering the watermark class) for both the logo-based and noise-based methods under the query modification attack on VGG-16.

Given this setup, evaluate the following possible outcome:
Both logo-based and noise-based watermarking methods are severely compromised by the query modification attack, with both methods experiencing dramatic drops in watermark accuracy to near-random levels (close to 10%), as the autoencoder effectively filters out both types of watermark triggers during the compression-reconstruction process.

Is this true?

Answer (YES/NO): NO